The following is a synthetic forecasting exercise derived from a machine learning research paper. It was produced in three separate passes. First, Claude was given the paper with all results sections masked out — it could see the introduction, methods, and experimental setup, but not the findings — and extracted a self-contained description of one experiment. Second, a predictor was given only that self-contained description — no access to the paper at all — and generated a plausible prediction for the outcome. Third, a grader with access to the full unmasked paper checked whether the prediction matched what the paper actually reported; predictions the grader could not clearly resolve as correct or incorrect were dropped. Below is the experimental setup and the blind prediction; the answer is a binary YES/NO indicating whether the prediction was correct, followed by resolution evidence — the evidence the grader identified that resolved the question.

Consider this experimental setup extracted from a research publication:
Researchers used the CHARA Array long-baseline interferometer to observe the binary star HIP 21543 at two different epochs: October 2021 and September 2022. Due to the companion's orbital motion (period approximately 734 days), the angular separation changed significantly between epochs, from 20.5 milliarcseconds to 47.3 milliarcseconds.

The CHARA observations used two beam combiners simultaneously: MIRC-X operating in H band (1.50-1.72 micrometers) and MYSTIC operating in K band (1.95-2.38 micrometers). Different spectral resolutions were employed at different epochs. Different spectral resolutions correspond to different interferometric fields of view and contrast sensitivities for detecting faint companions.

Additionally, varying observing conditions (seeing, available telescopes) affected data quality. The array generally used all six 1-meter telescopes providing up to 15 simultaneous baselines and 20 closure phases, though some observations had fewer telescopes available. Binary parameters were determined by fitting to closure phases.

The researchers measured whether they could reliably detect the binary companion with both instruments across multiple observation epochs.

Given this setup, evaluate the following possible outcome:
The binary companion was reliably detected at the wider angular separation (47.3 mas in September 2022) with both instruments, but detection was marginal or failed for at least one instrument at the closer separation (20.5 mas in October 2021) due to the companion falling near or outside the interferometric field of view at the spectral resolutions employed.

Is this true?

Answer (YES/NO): NO